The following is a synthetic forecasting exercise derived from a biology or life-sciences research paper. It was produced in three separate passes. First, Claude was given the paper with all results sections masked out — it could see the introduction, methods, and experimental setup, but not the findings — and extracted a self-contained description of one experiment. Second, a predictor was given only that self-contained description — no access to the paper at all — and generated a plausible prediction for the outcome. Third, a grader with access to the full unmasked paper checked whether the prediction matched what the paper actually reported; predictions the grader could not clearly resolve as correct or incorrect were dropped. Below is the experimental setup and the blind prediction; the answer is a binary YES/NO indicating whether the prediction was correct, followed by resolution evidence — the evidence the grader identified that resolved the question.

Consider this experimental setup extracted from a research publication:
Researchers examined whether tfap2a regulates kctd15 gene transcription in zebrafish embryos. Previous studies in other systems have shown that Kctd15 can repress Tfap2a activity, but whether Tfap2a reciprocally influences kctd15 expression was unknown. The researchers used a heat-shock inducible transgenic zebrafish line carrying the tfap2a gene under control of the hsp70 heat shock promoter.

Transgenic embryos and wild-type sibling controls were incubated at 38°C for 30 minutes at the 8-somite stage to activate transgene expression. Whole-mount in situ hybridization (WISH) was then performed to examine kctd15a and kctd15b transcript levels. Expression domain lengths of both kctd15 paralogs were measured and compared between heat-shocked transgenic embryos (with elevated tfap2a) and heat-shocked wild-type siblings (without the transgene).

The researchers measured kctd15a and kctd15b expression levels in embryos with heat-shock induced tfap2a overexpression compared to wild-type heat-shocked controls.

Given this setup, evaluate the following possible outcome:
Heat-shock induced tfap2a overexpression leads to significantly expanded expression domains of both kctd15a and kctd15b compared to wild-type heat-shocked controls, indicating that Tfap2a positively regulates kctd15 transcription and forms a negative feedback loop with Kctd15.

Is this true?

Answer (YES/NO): YES